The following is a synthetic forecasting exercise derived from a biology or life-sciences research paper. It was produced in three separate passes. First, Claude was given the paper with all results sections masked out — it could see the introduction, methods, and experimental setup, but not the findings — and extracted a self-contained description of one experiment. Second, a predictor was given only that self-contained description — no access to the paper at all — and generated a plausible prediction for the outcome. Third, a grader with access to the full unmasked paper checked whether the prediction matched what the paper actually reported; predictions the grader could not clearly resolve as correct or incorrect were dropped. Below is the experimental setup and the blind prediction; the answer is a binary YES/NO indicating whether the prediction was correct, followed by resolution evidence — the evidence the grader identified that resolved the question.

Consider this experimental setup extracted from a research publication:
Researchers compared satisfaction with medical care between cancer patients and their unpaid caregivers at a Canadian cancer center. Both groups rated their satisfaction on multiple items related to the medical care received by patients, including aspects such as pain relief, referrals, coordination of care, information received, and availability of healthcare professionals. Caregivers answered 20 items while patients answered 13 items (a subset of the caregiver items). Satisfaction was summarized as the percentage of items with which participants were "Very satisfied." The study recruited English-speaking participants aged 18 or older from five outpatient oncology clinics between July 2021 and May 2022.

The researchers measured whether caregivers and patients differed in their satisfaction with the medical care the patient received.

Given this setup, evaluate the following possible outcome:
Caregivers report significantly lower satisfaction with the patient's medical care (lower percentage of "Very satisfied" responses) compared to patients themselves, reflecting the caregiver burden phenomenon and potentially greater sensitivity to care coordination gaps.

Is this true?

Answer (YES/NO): YES